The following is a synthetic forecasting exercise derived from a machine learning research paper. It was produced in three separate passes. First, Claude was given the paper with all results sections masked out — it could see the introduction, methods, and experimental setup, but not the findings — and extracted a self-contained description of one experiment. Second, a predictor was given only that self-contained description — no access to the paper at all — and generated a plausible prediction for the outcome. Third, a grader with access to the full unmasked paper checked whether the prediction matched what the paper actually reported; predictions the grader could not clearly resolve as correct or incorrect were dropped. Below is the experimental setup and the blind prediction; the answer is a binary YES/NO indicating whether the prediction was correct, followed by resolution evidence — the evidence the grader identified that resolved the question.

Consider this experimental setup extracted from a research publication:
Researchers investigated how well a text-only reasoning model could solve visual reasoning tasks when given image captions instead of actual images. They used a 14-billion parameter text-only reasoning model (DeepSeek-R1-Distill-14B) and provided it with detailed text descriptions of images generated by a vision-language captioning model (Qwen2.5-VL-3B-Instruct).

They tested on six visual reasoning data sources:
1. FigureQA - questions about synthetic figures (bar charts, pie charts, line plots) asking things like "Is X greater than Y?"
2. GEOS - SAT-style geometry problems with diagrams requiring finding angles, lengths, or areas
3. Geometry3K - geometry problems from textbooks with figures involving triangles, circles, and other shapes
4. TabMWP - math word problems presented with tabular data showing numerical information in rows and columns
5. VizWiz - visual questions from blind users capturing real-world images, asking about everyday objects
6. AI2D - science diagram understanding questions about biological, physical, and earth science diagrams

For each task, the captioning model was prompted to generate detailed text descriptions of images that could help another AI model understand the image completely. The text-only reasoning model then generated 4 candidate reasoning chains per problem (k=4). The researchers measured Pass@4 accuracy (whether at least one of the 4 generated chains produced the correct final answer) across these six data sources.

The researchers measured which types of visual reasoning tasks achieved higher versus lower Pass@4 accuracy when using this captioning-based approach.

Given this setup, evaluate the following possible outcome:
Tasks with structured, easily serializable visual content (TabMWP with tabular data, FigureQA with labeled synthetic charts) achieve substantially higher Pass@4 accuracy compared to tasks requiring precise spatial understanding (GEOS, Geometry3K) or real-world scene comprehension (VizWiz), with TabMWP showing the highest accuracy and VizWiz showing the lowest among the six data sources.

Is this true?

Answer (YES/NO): NO